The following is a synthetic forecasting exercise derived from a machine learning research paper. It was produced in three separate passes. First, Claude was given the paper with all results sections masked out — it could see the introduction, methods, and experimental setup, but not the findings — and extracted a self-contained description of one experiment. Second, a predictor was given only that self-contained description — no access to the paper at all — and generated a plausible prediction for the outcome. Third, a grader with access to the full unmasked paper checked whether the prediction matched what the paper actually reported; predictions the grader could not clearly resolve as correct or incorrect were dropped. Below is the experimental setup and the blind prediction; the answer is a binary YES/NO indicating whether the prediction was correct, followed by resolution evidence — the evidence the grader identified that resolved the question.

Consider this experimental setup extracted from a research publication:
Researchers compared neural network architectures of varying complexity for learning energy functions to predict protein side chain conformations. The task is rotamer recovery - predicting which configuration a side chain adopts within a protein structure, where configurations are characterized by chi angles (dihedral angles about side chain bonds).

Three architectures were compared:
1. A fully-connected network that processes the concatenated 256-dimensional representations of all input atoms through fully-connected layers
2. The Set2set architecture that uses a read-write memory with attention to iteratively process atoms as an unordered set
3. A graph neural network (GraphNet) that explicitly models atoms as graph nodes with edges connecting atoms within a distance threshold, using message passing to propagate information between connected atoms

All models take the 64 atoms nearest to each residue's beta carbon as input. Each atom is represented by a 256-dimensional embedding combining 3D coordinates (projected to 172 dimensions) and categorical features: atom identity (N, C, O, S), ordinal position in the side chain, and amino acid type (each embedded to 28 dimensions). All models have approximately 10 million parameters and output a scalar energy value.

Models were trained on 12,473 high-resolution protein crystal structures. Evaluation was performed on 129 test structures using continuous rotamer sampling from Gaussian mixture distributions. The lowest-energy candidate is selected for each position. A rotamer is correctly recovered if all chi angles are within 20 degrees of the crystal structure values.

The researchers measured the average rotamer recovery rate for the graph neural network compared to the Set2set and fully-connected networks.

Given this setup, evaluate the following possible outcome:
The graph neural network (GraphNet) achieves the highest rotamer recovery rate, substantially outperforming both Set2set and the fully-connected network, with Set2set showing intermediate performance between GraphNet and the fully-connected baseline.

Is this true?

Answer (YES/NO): YES